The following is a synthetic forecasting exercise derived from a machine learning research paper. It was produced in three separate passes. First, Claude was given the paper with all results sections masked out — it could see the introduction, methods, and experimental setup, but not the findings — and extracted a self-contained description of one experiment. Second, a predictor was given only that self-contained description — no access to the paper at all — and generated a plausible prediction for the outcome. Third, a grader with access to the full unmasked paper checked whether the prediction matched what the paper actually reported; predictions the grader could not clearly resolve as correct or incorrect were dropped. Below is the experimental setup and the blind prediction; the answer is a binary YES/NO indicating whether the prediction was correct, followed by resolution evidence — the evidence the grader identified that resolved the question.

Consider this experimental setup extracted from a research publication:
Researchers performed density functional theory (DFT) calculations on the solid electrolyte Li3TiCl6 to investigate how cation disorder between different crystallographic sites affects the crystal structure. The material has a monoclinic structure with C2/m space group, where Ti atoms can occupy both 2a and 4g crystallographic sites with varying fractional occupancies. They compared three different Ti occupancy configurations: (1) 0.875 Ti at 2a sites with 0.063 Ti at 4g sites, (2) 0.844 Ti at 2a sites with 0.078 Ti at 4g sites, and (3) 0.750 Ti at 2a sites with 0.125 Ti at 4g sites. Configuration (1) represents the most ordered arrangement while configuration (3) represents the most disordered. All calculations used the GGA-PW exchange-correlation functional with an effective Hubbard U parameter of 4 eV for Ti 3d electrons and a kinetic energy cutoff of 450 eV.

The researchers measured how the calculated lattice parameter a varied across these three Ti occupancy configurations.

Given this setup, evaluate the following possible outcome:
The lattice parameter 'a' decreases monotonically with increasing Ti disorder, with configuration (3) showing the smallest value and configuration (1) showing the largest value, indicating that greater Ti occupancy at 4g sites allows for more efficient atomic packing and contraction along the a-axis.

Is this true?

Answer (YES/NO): NO